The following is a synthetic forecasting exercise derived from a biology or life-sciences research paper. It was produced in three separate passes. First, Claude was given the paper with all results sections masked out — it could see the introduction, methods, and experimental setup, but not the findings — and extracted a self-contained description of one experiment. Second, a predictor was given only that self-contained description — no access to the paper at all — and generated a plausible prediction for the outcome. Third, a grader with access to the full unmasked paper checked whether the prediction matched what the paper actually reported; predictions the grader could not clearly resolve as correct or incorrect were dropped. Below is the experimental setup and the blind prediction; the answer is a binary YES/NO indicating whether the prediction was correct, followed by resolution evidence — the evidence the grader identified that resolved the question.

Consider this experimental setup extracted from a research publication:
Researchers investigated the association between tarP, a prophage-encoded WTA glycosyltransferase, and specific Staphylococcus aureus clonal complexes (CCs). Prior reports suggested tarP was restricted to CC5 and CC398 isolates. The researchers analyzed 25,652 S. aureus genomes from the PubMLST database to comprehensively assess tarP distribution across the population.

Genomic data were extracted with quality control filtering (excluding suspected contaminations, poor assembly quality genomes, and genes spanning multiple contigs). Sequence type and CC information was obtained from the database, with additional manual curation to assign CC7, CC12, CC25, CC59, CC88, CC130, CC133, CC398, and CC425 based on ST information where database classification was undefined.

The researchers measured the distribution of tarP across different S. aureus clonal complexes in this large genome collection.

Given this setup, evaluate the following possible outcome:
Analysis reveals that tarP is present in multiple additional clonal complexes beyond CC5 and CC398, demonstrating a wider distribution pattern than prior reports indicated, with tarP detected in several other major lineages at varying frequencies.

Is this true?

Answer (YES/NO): YES